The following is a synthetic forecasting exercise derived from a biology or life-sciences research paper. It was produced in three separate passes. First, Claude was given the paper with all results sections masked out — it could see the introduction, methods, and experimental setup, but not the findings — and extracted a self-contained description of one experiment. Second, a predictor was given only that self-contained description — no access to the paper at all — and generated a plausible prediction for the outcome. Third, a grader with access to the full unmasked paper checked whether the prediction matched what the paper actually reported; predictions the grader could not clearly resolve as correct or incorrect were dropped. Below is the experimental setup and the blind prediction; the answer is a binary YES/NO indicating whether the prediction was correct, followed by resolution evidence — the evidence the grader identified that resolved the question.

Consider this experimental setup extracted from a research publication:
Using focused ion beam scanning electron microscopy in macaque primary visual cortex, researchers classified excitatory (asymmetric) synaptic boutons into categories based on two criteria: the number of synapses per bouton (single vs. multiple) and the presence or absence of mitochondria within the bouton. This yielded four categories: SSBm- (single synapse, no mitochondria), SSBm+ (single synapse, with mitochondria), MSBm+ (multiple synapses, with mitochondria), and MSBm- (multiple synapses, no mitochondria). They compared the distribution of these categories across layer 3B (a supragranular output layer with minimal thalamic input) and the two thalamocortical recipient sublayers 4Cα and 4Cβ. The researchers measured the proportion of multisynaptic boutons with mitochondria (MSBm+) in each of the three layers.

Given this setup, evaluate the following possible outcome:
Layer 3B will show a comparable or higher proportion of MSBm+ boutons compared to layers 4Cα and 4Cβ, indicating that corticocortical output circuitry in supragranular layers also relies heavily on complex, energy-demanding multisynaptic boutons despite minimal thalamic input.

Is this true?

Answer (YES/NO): NO